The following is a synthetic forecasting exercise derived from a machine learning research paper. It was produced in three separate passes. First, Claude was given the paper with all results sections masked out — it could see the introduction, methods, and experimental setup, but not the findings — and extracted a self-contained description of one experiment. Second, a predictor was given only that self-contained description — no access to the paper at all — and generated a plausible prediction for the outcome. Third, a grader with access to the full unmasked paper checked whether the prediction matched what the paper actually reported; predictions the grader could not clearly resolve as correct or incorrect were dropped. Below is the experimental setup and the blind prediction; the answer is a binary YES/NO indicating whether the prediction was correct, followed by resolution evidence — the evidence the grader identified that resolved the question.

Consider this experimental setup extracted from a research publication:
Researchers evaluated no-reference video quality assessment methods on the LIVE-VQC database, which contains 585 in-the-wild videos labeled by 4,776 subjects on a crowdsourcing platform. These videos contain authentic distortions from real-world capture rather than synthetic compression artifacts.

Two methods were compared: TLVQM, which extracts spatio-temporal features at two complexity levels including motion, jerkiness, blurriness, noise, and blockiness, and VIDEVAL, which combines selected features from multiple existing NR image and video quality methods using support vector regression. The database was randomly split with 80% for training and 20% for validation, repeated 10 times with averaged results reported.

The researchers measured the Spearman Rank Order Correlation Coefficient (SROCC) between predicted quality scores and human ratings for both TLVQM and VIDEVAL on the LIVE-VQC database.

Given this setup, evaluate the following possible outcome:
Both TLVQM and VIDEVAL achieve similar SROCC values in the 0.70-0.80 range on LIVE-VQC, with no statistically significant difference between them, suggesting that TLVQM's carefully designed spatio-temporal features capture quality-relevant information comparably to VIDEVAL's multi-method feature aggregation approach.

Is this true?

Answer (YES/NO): NO